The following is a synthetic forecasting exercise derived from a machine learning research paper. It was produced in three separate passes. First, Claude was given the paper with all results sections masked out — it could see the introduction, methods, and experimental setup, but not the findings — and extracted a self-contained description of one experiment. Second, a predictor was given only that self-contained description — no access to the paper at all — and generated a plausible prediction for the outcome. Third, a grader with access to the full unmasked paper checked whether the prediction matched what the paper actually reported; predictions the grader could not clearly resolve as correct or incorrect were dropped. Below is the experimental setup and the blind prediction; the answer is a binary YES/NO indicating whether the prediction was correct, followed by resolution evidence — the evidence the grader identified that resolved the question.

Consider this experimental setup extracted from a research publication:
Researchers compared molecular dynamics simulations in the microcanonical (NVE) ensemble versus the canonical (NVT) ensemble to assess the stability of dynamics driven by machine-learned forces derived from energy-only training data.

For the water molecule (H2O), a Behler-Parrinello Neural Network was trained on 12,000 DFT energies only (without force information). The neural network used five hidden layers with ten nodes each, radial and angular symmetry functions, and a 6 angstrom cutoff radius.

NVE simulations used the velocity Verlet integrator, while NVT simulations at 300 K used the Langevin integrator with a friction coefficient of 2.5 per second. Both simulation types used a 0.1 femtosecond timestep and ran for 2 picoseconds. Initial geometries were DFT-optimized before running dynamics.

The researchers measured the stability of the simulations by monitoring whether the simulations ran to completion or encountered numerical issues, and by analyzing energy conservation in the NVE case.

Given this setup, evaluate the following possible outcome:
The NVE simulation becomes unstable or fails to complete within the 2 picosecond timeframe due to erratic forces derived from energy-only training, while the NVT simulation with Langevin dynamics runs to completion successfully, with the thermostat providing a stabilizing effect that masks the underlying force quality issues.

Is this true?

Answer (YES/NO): NO